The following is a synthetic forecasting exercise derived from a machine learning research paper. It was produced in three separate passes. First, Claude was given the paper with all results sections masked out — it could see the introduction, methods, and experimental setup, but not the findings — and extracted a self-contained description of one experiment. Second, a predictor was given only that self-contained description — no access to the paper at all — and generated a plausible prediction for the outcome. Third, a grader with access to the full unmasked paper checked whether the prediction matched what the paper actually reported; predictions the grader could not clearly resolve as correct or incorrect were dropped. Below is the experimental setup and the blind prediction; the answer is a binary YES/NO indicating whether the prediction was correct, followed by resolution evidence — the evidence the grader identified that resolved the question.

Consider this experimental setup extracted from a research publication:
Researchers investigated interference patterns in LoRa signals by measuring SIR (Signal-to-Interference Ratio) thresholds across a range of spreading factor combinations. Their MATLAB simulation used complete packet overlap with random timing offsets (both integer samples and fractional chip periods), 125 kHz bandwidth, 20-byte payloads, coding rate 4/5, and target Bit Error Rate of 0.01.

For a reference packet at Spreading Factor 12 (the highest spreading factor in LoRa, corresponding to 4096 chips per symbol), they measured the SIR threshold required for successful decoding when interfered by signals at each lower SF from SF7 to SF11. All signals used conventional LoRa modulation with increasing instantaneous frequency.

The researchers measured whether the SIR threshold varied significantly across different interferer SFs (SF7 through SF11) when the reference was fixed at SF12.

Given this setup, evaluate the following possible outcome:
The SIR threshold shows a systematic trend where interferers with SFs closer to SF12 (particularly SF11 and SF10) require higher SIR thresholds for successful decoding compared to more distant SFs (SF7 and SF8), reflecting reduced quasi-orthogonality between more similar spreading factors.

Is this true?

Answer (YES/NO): NO